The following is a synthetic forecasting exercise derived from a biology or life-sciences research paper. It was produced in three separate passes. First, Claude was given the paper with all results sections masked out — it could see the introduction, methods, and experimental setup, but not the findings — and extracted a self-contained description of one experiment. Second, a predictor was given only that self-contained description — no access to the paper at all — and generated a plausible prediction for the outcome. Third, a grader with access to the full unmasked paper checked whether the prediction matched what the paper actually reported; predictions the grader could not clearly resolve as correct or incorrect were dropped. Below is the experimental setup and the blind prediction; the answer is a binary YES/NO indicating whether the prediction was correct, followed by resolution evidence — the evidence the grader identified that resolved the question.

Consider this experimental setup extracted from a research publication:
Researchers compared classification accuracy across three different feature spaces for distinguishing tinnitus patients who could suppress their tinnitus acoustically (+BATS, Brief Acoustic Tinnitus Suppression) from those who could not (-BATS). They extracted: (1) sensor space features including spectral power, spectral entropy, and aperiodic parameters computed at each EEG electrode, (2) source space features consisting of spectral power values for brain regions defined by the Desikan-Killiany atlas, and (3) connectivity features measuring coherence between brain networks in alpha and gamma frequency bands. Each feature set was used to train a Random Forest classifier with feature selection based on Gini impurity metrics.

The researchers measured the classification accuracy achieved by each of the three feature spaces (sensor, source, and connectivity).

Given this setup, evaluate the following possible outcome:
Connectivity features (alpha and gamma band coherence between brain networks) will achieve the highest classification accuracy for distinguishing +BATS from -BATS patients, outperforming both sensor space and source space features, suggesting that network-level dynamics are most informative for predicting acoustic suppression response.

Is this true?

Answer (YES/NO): NO